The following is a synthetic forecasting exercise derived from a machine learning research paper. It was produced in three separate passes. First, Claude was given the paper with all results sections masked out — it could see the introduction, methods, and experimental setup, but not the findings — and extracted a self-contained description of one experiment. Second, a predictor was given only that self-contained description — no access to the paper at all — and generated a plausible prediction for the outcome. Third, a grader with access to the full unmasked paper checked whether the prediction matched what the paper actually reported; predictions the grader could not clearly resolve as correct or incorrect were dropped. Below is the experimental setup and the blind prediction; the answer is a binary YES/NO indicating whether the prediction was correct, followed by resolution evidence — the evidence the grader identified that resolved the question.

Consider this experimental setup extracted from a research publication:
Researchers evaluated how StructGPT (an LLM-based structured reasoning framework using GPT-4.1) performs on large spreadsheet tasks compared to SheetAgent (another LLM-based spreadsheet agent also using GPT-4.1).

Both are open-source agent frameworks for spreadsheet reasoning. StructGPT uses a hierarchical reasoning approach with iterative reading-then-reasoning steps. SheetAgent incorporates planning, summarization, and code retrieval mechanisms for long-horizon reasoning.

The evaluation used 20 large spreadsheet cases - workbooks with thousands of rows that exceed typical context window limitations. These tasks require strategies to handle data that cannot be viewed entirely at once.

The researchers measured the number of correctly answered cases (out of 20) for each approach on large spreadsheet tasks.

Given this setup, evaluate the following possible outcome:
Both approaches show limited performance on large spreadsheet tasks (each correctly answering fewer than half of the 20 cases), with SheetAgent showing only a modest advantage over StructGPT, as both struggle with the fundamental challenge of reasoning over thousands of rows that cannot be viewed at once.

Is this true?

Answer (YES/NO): NO